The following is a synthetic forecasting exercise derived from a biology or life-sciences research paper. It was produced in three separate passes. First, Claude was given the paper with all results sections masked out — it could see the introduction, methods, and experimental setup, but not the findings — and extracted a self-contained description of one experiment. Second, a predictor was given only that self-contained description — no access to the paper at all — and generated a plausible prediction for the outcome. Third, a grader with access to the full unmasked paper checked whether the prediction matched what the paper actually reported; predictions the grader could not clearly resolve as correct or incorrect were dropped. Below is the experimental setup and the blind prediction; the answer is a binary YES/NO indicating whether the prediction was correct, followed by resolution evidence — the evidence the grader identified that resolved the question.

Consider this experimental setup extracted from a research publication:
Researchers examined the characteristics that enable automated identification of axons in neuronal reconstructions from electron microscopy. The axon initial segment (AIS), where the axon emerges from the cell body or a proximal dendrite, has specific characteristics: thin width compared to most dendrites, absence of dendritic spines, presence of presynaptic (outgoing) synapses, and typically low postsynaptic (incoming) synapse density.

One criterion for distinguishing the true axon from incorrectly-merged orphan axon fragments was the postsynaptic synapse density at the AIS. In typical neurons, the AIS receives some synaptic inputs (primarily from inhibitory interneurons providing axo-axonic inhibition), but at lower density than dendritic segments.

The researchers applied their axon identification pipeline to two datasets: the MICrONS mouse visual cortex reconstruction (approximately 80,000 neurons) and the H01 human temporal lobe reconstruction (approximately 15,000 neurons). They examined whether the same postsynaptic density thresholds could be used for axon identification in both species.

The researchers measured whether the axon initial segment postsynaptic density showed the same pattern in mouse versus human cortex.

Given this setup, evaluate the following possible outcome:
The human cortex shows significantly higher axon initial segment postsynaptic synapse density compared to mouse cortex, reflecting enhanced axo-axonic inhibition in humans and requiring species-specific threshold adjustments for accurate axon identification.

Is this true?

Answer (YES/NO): YES